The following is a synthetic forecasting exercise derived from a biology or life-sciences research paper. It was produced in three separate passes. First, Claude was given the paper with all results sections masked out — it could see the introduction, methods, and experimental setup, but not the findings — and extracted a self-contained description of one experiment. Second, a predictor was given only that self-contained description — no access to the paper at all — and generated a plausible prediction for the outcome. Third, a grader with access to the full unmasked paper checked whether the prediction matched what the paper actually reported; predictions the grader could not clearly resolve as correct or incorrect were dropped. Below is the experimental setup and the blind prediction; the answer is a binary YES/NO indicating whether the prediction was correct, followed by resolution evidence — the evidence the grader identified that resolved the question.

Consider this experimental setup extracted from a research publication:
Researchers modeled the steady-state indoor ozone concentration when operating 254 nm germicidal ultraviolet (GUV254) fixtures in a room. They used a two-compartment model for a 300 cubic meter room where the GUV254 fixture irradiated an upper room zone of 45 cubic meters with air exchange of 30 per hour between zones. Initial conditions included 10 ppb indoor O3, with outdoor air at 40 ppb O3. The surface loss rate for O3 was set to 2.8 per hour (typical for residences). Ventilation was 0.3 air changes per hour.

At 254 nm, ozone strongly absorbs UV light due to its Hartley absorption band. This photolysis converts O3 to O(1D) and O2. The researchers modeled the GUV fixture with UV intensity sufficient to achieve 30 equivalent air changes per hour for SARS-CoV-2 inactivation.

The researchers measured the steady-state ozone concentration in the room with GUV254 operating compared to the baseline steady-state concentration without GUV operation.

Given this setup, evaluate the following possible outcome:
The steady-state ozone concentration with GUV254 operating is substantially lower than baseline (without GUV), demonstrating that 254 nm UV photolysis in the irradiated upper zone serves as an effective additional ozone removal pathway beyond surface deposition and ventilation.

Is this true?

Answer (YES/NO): NO